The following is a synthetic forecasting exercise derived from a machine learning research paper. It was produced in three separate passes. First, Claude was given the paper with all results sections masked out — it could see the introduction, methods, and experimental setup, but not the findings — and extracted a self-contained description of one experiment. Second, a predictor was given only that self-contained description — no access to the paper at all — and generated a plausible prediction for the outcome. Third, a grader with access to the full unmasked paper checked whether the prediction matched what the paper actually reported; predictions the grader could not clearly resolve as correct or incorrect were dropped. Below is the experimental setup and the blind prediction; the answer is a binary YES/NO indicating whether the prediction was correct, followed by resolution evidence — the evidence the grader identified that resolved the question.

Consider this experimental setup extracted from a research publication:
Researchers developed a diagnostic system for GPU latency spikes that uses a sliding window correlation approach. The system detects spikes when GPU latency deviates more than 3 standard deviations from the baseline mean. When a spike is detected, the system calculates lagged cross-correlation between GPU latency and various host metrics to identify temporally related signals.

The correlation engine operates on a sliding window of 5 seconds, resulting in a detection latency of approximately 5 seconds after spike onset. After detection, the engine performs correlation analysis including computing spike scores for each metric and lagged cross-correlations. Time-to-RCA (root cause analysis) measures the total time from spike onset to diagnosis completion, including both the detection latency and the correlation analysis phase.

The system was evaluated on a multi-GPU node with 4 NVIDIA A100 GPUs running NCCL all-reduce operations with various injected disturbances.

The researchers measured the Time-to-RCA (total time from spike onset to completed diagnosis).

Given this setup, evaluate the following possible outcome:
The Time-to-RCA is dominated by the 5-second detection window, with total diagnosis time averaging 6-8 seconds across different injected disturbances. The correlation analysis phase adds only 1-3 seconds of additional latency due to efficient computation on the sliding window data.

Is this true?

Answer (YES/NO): YES